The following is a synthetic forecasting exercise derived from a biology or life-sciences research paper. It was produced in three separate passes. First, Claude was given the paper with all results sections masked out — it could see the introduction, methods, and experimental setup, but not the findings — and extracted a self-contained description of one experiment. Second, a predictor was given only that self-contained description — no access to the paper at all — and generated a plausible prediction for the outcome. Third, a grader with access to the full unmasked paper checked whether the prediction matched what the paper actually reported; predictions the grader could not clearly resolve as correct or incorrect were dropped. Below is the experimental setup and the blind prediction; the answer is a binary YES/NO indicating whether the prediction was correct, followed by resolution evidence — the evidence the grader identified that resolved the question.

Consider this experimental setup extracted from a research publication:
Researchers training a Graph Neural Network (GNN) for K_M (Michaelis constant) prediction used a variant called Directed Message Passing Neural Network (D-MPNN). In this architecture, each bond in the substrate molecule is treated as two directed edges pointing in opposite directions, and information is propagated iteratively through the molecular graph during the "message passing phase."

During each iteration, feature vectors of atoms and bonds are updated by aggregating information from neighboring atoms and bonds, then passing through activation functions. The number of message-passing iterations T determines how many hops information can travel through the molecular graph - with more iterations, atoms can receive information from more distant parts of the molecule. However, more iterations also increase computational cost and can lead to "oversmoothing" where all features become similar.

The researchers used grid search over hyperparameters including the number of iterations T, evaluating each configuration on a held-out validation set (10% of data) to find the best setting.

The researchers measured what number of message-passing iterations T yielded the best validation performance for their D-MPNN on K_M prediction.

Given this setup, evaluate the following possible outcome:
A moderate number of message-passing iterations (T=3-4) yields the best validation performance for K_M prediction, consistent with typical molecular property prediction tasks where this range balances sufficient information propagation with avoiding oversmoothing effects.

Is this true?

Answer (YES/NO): NO